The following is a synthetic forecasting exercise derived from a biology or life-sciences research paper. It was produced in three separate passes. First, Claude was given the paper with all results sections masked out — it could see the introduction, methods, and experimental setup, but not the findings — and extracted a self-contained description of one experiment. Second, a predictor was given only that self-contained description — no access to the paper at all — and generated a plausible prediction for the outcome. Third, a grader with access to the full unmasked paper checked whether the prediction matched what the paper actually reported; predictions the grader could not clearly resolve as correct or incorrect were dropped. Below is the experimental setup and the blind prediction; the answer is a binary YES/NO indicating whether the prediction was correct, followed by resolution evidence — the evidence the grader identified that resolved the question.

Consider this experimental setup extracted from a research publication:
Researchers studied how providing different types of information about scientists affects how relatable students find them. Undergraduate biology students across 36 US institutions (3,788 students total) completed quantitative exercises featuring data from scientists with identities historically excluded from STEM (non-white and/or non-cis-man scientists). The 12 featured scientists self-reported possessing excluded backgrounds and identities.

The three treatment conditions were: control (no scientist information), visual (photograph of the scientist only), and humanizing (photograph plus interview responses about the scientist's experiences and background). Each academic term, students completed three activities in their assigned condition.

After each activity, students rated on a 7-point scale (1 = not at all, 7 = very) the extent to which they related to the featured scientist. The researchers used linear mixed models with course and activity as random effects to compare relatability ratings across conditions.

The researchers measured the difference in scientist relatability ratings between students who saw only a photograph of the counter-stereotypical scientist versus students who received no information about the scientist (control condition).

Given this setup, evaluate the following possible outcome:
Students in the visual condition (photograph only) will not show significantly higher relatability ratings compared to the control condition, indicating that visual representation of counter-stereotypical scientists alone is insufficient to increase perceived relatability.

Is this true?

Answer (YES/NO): YES